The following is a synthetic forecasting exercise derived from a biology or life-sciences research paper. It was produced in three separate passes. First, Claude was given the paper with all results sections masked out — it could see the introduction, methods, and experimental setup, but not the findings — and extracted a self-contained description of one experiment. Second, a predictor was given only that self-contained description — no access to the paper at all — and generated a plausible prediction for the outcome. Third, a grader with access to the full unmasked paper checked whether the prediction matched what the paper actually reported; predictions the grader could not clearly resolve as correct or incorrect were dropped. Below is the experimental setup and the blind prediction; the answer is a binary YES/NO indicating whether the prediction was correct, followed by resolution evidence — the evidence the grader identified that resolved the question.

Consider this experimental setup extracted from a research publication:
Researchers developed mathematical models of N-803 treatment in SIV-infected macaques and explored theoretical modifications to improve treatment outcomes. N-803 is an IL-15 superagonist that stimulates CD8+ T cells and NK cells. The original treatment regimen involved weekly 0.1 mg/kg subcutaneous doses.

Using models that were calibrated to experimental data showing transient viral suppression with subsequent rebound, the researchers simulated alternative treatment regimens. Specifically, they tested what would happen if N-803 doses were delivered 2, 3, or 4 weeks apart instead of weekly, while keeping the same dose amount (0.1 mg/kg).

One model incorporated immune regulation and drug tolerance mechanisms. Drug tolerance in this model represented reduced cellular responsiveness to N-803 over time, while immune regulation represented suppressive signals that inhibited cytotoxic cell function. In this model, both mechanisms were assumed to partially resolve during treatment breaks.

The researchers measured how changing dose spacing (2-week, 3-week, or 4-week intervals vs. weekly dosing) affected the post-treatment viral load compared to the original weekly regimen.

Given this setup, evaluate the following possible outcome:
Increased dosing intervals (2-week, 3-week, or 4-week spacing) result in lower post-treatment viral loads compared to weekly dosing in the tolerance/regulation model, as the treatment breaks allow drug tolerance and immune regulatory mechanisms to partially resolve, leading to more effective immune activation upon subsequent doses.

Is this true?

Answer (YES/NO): YES